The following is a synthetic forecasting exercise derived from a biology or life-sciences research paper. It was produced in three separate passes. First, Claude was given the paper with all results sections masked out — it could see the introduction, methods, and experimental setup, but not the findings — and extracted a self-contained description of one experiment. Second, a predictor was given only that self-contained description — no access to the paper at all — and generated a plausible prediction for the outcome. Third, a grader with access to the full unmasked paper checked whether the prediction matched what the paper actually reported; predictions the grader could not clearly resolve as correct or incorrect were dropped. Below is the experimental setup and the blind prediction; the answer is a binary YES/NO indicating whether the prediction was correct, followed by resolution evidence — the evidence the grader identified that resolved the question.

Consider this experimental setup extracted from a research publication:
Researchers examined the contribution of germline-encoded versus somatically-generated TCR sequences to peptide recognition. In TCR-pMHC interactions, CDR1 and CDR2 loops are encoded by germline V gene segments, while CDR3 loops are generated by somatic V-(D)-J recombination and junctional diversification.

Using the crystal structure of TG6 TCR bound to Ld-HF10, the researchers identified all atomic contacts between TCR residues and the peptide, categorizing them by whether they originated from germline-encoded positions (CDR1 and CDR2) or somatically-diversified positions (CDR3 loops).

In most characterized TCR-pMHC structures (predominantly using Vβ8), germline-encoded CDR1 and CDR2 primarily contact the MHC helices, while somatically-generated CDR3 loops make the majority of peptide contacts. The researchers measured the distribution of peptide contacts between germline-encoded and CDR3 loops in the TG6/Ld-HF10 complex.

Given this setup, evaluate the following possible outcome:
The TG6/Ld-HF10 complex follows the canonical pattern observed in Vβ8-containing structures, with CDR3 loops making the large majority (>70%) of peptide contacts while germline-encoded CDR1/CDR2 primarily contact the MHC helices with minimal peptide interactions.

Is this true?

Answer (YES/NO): NO